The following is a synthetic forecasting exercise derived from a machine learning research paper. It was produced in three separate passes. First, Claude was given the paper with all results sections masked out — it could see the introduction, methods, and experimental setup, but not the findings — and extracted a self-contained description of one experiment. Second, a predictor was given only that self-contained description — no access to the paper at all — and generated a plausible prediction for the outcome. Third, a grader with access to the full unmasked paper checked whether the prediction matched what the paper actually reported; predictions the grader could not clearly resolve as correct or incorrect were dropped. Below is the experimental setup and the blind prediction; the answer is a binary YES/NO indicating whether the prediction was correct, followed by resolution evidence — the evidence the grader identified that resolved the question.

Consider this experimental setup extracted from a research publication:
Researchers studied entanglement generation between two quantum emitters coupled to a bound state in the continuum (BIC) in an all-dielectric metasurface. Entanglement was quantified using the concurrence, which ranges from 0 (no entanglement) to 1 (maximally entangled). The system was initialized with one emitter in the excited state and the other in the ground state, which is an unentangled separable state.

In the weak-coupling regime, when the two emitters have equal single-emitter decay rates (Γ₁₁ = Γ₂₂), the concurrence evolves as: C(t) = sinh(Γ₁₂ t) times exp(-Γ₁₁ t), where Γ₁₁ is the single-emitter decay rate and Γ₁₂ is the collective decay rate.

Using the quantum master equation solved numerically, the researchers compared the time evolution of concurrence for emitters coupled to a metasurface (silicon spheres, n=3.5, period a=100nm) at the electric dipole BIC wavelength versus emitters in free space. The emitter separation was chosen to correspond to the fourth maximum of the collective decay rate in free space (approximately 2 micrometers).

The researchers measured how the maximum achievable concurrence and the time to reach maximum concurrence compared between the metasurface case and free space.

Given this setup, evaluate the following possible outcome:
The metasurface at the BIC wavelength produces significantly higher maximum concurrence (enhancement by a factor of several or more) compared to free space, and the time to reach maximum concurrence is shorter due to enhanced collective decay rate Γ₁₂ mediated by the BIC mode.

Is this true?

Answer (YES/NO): NO